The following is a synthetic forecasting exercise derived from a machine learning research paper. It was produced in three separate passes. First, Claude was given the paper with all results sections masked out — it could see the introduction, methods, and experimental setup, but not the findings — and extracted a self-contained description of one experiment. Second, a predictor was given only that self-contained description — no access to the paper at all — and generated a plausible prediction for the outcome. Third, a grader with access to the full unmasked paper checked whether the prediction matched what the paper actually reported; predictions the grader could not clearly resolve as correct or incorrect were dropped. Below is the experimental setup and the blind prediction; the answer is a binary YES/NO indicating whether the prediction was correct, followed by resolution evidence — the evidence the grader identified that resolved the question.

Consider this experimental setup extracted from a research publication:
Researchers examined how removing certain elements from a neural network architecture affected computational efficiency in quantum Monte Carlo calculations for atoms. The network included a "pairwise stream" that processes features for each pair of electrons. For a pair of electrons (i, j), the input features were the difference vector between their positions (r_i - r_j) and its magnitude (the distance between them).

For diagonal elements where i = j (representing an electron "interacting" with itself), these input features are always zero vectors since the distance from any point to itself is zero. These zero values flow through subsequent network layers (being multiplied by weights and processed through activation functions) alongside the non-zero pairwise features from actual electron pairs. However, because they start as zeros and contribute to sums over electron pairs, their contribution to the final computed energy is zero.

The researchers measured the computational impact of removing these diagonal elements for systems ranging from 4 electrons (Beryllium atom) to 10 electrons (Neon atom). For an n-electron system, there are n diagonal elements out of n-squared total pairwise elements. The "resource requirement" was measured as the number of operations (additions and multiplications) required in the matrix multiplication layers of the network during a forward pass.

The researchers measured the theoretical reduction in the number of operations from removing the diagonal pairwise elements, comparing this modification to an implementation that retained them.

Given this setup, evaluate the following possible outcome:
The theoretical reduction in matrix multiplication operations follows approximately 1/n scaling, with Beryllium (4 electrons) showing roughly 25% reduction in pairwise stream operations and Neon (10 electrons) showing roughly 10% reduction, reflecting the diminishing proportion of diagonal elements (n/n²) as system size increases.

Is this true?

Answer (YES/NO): NO